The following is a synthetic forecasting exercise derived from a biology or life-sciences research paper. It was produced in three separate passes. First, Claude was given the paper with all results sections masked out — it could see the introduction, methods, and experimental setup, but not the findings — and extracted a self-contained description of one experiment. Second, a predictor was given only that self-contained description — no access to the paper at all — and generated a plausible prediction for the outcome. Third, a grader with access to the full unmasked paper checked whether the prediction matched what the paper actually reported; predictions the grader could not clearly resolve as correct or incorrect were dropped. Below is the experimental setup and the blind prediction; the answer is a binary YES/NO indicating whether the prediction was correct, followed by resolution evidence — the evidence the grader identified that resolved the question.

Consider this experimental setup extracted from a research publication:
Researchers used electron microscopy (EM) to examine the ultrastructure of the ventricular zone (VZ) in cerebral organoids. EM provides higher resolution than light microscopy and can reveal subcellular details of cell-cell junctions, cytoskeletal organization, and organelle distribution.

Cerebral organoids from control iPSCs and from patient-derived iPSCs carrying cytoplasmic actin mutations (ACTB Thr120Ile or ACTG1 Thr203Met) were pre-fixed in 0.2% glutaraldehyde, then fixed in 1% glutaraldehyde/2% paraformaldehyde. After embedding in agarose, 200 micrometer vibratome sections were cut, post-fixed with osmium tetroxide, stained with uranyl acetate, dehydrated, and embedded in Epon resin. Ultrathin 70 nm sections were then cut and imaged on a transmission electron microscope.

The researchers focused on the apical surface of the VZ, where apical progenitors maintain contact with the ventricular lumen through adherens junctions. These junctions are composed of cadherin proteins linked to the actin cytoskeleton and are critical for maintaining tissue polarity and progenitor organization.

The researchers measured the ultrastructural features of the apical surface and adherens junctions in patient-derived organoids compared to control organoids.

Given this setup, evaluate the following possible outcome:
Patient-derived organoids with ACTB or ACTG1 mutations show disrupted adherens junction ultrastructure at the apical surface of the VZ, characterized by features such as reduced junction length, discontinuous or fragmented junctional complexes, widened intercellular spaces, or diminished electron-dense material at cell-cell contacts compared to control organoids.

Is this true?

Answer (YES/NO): NO